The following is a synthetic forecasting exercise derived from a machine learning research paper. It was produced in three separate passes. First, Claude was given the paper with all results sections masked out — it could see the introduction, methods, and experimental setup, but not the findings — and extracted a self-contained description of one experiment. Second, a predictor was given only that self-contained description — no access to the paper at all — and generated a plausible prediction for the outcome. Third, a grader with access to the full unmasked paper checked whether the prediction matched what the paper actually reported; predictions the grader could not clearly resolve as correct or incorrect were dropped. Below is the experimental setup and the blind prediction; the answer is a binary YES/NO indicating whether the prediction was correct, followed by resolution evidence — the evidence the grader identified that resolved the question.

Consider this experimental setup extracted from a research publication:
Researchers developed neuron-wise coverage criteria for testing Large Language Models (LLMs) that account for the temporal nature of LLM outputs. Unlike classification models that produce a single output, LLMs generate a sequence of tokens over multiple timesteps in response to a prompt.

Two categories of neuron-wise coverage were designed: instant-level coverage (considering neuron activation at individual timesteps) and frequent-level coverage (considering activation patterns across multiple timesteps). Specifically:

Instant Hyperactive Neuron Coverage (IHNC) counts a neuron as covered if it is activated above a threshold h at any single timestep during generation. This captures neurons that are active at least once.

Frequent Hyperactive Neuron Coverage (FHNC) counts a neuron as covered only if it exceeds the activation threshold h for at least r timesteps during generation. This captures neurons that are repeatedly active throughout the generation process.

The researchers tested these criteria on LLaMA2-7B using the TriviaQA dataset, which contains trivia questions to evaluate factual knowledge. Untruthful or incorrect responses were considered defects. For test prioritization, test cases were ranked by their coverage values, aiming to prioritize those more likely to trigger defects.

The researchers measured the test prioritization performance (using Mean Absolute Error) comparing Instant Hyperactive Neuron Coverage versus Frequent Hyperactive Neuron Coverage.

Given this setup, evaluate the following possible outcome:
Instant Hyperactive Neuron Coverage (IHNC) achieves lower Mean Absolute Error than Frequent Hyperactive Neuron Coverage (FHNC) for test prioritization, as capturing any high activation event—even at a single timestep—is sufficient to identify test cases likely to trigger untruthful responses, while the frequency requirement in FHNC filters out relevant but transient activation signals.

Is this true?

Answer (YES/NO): YES